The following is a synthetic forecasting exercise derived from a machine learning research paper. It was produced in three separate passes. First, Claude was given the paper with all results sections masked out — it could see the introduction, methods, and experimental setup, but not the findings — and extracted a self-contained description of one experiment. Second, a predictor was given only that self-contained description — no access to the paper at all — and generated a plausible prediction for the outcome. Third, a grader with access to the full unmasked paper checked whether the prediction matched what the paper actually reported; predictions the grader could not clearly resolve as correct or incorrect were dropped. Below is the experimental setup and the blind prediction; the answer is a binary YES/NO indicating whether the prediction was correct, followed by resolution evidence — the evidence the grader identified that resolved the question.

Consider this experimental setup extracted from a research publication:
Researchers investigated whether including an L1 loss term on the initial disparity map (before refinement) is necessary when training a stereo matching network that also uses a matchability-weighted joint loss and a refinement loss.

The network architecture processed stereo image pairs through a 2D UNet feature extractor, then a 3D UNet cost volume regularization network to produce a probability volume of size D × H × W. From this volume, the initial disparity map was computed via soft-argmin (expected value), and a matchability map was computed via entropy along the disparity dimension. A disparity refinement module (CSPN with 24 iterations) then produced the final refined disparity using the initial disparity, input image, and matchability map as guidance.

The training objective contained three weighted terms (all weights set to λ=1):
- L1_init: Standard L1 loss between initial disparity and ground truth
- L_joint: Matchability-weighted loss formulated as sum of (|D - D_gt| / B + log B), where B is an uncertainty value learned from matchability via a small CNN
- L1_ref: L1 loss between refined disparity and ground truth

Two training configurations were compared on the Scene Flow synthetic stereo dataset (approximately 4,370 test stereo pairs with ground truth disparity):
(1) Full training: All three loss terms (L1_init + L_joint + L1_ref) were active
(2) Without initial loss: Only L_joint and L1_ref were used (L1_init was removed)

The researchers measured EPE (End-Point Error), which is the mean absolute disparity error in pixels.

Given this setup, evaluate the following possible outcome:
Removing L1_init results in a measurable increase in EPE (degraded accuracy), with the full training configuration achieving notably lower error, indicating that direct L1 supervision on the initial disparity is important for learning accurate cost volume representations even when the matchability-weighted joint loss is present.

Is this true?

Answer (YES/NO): YES